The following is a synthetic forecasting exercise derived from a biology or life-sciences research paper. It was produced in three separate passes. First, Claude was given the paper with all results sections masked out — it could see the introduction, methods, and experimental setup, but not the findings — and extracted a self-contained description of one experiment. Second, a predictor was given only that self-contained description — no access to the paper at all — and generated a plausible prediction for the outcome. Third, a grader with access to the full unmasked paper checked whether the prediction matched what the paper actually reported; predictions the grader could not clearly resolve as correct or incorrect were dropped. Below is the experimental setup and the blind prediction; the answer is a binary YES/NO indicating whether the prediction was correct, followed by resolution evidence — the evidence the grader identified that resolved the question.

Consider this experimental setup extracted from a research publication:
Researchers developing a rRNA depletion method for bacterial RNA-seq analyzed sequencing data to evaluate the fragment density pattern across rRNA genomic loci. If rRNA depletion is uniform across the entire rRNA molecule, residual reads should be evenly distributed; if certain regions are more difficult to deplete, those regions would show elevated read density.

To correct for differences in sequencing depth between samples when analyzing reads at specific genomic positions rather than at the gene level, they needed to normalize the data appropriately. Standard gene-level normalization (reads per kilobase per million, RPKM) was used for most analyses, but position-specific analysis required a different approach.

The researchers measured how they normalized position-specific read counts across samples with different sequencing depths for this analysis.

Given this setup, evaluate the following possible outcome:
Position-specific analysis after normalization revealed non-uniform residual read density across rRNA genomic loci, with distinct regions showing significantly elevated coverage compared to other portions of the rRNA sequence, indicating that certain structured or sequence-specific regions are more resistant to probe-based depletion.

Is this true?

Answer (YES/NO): NO